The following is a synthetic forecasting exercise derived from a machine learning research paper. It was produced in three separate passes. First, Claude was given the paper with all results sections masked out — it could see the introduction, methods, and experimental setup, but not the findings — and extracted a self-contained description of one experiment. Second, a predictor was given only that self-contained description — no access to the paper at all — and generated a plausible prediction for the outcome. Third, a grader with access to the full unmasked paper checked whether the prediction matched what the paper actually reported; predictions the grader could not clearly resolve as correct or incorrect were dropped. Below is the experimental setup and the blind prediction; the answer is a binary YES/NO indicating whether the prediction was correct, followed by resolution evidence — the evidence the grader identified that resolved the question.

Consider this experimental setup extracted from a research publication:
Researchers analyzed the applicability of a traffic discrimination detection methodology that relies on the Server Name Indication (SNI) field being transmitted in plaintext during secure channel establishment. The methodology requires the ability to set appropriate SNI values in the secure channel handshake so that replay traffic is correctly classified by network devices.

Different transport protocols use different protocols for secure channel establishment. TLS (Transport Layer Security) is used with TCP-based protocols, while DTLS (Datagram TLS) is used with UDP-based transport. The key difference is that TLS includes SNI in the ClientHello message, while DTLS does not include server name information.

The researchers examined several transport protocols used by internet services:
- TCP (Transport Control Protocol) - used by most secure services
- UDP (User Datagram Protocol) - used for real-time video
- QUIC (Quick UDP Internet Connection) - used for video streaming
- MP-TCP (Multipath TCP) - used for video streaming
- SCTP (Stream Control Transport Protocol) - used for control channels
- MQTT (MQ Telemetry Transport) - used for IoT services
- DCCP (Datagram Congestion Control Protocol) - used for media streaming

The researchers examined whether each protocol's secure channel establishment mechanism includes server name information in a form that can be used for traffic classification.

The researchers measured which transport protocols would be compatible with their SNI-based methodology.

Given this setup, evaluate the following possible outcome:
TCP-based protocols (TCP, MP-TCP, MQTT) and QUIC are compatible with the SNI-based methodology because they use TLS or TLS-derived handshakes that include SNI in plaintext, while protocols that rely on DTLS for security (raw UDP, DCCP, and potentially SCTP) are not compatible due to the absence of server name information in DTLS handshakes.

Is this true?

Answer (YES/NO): NO